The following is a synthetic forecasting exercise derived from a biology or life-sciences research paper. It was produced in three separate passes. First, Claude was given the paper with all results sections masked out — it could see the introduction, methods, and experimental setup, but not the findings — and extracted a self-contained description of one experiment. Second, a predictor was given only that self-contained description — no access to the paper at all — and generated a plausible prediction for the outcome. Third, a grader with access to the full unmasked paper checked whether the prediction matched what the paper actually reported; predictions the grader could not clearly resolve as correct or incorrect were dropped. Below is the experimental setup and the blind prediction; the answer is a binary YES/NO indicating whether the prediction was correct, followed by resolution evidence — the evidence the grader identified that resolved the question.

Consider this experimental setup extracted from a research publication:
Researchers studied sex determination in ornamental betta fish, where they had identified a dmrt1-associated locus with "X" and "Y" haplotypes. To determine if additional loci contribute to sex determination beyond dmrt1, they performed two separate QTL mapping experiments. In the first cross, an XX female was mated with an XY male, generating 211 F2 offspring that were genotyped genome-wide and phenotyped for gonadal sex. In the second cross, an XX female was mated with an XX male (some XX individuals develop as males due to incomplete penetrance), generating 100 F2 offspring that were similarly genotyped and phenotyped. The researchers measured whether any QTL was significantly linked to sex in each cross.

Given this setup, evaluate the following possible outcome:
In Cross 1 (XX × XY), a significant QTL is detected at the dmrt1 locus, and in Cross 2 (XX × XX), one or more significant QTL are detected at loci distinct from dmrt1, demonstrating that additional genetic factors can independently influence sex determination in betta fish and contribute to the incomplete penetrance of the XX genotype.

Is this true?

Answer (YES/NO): NO